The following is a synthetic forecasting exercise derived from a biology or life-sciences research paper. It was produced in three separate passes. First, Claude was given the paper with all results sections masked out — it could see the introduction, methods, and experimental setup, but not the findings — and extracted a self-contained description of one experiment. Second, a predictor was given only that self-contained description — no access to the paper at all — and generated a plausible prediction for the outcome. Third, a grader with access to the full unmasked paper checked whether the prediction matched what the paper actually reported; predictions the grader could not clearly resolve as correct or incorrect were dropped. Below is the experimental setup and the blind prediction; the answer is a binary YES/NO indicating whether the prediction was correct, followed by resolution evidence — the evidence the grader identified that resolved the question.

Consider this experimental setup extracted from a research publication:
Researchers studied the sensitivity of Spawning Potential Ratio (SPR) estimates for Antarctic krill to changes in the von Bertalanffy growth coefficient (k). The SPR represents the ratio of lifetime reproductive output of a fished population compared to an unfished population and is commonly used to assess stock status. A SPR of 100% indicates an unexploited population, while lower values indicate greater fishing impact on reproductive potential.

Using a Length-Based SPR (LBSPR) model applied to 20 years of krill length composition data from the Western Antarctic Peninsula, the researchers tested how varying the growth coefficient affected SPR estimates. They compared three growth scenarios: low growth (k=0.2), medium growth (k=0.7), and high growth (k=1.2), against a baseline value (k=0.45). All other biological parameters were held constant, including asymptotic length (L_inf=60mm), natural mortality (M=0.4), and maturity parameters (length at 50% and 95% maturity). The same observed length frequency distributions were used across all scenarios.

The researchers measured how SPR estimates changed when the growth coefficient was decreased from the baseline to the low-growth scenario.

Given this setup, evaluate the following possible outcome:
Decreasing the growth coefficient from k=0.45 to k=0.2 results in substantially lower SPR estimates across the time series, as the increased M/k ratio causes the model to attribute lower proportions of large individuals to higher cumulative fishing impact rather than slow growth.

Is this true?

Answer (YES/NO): NO